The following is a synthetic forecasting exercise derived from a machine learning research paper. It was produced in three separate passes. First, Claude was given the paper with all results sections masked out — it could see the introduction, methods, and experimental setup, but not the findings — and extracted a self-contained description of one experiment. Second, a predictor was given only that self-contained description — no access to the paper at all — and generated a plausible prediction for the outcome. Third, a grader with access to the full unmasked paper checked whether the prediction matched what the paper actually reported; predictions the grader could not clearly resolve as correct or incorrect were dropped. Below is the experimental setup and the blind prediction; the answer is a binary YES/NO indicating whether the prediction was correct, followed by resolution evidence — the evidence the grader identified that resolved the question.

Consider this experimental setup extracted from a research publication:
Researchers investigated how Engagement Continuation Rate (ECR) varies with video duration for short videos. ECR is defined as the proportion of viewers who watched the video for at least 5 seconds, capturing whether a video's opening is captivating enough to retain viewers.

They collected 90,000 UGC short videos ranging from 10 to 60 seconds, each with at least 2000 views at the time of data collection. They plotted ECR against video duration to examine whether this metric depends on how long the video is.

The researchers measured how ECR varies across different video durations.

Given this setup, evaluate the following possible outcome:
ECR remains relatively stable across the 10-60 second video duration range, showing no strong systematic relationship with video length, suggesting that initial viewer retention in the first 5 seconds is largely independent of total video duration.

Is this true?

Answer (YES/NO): YES